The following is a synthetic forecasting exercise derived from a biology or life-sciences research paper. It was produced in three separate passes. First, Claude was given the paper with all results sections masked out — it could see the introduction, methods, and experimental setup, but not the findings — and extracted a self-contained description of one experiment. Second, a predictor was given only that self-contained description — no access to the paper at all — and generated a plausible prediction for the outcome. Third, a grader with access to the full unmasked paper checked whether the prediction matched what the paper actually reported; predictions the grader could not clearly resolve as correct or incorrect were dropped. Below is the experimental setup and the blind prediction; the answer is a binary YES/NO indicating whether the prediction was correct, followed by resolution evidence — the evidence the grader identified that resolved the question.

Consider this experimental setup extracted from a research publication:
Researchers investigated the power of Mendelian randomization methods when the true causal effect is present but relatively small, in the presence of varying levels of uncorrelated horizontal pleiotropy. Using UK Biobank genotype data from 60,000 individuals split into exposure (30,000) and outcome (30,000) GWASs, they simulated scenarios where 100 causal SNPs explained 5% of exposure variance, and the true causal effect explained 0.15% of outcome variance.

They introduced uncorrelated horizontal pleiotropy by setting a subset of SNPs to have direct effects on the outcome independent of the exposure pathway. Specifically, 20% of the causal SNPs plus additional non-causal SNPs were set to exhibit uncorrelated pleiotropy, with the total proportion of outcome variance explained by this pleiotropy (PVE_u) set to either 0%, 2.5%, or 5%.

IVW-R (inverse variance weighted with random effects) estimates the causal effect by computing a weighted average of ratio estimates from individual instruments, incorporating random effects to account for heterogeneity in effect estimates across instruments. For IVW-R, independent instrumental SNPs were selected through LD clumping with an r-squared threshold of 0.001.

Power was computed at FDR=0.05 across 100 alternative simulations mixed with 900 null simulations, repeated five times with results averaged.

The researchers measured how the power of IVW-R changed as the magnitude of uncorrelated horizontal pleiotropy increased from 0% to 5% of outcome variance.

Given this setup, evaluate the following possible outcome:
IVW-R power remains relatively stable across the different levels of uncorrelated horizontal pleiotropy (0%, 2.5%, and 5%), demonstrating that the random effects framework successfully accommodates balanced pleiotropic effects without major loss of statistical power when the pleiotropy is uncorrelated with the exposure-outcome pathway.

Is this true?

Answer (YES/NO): NO